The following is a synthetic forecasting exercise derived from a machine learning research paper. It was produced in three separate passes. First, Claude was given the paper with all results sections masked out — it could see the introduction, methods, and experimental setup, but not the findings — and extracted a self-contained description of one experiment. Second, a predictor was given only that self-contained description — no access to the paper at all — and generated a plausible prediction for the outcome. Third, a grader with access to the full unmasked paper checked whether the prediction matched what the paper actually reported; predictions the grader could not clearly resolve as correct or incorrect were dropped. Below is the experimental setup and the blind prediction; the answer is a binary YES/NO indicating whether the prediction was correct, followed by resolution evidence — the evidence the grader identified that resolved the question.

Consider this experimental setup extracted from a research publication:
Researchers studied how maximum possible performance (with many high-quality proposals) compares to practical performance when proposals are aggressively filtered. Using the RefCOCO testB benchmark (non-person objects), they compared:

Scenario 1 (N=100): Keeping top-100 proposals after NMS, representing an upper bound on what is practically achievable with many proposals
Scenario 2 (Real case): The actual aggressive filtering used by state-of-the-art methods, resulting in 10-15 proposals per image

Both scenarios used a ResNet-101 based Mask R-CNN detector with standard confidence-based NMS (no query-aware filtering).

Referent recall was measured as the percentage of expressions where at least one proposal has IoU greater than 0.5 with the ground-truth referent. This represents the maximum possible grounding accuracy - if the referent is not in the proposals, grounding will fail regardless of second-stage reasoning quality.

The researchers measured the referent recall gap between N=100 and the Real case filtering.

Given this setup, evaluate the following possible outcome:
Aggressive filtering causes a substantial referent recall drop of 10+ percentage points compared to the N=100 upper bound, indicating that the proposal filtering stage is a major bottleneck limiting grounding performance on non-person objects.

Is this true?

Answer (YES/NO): YES